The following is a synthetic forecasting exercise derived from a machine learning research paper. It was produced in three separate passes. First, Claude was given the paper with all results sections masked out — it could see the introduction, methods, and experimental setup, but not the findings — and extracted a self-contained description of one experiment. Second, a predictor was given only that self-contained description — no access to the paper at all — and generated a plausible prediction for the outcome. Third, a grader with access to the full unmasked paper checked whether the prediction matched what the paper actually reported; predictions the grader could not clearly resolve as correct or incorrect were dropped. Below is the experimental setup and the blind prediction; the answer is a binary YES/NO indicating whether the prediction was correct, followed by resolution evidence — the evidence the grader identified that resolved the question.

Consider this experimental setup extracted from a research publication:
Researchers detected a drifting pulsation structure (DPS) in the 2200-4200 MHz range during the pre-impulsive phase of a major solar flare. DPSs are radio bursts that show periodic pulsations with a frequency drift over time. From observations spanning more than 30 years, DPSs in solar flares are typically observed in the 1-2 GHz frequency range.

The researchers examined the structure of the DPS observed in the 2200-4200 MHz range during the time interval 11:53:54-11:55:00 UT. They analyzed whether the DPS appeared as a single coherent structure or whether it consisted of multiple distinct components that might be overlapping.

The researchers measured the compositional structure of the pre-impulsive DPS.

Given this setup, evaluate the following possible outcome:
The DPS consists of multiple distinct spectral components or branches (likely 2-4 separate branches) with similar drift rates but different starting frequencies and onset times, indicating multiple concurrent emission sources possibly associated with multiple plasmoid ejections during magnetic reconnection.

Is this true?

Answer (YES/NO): NO